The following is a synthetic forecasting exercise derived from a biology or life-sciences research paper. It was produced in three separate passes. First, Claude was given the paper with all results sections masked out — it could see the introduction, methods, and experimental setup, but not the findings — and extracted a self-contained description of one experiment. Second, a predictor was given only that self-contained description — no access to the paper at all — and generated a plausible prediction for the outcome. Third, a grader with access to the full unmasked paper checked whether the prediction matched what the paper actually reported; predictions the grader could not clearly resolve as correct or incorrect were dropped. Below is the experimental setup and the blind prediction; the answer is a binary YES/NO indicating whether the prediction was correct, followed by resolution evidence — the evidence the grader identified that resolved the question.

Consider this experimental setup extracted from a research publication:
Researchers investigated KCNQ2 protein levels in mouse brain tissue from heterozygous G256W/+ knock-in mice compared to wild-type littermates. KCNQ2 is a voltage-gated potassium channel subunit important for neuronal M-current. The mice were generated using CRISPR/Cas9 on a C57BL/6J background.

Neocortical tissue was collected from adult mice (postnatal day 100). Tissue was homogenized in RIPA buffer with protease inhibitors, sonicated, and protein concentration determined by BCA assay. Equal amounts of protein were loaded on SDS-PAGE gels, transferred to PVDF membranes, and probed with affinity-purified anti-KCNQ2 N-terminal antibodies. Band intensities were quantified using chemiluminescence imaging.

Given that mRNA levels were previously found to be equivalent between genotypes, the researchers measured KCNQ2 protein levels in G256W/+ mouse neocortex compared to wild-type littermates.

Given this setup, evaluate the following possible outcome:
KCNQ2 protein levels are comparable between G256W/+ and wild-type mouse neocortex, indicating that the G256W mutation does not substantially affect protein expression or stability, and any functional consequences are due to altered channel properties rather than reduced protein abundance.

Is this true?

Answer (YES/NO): NO